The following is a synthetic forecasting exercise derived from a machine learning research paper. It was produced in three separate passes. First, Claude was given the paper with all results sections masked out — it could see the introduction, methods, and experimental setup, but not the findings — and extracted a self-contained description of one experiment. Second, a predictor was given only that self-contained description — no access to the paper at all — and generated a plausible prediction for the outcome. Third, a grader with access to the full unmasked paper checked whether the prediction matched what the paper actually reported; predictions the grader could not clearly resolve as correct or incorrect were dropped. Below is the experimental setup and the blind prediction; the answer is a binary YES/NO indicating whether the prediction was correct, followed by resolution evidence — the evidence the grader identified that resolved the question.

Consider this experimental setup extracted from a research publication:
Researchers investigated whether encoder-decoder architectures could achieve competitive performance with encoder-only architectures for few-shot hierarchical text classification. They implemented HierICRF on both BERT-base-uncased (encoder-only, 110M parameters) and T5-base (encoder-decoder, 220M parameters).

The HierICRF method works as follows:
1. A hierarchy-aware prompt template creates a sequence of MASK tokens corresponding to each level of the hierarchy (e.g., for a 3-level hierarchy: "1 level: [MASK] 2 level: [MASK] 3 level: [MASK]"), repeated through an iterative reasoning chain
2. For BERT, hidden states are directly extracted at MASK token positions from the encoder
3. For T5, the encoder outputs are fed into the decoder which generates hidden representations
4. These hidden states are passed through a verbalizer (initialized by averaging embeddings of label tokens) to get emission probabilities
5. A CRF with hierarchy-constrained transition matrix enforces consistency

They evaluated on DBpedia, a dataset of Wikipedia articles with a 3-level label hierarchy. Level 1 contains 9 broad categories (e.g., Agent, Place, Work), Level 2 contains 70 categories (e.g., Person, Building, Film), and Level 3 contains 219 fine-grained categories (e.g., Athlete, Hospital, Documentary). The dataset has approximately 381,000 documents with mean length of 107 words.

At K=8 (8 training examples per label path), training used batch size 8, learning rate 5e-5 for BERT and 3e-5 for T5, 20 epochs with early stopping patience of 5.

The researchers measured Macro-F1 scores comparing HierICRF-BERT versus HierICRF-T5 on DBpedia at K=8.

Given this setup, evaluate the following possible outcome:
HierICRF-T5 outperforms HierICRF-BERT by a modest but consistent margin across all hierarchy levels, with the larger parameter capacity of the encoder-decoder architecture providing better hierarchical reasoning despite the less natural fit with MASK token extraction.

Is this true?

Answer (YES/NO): NO